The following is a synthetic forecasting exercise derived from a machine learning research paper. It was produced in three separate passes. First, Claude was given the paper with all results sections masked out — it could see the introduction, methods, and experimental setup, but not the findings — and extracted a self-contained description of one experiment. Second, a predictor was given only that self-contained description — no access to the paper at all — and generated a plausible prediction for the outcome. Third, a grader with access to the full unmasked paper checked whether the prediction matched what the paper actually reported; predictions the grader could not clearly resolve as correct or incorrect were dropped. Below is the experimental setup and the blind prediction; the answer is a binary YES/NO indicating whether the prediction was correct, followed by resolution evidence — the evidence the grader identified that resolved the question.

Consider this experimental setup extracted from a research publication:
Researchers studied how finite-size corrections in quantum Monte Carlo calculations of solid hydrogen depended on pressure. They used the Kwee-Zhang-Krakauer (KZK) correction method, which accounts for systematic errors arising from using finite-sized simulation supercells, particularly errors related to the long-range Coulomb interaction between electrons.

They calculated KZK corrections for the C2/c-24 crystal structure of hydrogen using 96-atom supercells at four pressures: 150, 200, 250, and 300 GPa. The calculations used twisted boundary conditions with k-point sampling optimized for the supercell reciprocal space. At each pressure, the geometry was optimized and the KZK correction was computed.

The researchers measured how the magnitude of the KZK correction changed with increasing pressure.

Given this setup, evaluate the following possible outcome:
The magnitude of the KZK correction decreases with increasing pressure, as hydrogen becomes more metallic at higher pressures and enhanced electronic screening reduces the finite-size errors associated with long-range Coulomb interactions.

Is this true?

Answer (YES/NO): NO